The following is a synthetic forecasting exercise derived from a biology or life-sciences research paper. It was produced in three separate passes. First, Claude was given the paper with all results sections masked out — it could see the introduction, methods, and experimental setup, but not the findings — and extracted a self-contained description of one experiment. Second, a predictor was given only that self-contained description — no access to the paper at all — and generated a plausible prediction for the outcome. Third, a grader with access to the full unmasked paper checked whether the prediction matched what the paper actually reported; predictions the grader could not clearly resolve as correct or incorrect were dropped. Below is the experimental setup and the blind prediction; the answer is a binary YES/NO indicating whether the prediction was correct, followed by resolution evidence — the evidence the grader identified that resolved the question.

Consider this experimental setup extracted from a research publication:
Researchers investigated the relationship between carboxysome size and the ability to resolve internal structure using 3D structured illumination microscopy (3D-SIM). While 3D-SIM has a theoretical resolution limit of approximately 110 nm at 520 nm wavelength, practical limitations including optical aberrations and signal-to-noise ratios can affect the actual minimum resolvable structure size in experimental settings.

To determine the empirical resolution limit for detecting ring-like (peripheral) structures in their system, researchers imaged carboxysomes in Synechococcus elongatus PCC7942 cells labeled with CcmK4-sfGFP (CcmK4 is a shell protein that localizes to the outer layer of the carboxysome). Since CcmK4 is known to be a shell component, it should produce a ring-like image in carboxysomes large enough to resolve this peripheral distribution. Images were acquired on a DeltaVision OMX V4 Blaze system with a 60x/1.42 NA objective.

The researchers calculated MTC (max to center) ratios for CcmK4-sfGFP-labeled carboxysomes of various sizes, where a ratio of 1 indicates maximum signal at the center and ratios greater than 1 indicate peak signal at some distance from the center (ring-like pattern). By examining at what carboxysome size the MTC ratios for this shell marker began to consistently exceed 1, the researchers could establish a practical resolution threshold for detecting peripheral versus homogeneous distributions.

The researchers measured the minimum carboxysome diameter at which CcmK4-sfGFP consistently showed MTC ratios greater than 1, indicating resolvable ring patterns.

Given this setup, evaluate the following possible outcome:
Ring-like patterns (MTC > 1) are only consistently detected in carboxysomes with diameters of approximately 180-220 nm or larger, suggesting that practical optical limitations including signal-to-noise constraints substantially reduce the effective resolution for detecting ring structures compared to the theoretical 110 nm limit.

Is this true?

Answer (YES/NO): YES